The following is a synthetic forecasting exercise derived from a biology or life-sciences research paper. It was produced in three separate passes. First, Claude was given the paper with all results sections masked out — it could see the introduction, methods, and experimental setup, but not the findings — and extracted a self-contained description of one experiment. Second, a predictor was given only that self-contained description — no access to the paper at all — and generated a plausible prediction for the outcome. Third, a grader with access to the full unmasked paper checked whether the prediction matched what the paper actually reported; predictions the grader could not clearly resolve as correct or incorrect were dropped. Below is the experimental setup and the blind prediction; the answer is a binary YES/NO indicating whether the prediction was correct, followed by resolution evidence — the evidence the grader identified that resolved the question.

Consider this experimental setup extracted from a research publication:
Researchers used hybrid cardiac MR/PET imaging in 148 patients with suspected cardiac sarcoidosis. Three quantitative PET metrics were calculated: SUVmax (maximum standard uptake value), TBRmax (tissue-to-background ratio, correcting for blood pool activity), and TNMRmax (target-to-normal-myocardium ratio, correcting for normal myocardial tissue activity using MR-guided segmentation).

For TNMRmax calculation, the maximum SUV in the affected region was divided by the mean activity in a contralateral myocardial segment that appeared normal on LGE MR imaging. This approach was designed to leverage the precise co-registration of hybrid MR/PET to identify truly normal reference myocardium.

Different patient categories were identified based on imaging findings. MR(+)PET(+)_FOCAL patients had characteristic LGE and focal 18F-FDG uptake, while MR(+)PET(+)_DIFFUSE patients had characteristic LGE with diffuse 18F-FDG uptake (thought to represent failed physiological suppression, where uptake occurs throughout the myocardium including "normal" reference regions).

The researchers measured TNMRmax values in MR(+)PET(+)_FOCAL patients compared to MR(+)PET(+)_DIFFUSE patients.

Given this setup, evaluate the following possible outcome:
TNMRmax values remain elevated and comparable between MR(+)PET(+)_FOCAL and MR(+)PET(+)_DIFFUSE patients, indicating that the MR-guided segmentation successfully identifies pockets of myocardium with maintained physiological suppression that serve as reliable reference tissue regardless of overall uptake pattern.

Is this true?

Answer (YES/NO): NO